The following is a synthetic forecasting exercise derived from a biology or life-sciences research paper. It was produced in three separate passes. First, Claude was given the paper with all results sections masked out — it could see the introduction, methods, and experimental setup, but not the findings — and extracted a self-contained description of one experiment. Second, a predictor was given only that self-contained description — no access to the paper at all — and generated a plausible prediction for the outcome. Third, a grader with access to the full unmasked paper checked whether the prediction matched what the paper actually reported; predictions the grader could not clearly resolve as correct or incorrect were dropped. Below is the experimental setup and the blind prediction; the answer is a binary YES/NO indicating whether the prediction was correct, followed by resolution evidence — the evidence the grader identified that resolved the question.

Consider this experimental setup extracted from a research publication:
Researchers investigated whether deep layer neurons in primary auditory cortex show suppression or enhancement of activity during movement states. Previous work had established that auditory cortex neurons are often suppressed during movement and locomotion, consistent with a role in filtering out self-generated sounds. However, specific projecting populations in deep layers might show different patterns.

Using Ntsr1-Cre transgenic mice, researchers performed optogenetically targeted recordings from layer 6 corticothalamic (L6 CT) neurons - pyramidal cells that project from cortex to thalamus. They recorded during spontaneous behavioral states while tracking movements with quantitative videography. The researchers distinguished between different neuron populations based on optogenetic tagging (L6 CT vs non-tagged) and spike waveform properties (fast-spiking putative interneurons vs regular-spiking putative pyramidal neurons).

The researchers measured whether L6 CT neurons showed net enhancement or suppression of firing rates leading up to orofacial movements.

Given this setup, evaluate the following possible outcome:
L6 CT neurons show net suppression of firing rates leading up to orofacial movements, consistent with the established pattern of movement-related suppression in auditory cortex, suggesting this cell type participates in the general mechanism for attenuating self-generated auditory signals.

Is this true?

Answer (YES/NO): NO